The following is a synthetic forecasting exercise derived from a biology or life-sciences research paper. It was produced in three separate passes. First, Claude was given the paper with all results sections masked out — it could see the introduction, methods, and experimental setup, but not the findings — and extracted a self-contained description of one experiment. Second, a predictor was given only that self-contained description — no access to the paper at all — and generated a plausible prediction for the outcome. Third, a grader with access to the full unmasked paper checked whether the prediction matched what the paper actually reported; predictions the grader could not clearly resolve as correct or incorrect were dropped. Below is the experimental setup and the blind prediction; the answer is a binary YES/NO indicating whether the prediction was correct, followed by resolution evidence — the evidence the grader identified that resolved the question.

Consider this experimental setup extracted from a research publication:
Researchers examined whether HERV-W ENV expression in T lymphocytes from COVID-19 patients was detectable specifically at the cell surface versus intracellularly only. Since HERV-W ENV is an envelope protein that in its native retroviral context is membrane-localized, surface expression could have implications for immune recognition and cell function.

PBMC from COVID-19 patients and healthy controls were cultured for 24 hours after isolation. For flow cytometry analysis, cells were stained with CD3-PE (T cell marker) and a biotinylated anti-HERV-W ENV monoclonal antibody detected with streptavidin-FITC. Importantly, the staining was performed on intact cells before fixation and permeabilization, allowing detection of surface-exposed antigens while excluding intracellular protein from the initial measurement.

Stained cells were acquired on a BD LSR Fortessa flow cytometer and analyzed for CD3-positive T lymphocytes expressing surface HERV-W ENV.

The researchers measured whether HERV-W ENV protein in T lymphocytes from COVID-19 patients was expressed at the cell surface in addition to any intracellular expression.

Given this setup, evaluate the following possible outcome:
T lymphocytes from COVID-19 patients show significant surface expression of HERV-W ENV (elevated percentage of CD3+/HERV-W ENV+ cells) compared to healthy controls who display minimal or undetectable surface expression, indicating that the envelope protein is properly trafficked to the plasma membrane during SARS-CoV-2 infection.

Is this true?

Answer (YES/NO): YES